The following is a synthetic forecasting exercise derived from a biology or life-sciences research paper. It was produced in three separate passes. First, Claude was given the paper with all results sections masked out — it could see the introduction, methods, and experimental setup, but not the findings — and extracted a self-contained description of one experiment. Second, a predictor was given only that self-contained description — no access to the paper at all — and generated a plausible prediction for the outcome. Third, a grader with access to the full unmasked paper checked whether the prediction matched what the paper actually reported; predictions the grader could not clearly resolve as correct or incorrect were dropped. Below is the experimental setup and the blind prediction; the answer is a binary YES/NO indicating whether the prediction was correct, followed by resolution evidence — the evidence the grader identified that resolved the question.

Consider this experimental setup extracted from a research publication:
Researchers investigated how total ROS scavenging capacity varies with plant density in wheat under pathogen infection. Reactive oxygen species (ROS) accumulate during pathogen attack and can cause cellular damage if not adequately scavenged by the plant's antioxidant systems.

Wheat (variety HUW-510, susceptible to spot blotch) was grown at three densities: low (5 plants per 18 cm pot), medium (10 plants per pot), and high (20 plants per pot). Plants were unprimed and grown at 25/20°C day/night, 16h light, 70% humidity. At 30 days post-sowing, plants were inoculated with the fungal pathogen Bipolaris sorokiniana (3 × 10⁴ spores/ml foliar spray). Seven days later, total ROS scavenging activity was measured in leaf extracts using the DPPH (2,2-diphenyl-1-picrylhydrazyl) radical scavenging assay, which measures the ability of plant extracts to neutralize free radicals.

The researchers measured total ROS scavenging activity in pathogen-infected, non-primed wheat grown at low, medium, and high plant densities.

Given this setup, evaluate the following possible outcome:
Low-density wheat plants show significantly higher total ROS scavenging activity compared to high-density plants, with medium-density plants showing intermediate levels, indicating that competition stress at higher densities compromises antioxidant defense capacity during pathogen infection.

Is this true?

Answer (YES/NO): NO